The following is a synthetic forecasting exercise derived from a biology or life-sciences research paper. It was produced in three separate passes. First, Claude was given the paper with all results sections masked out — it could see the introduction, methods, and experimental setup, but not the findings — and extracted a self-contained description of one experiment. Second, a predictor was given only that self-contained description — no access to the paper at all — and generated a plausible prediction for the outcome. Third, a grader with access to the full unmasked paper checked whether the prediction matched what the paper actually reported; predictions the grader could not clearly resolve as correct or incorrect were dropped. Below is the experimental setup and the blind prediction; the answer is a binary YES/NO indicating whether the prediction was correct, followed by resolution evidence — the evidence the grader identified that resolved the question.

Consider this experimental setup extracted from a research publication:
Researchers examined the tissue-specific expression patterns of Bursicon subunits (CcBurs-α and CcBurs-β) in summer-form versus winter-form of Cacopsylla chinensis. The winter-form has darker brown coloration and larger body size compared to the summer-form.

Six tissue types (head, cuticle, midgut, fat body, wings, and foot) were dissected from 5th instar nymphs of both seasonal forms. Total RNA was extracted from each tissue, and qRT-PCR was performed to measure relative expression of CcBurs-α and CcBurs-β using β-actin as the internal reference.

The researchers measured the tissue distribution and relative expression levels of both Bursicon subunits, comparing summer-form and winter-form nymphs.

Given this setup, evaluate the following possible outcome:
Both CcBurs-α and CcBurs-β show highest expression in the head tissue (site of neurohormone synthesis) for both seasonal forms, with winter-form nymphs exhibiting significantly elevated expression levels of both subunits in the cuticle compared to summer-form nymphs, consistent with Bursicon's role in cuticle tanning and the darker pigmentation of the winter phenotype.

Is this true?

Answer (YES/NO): YES